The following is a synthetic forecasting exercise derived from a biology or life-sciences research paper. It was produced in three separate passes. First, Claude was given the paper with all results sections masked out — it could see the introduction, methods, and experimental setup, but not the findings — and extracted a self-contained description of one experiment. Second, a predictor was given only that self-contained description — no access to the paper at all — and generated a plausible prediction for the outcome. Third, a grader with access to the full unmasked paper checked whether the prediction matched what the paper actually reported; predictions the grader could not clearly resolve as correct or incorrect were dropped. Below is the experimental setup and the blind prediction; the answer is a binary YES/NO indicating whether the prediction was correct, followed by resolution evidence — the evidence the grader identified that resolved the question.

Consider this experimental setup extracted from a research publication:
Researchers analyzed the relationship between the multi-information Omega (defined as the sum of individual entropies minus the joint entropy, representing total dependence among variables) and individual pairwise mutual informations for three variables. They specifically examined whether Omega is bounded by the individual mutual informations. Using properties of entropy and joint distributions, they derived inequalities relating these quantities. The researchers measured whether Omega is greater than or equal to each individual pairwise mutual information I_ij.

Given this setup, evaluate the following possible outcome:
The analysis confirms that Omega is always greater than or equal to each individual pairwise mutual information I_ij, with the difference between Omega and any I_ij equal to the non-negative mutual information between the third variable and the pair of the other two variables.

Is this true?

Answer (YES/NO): YES